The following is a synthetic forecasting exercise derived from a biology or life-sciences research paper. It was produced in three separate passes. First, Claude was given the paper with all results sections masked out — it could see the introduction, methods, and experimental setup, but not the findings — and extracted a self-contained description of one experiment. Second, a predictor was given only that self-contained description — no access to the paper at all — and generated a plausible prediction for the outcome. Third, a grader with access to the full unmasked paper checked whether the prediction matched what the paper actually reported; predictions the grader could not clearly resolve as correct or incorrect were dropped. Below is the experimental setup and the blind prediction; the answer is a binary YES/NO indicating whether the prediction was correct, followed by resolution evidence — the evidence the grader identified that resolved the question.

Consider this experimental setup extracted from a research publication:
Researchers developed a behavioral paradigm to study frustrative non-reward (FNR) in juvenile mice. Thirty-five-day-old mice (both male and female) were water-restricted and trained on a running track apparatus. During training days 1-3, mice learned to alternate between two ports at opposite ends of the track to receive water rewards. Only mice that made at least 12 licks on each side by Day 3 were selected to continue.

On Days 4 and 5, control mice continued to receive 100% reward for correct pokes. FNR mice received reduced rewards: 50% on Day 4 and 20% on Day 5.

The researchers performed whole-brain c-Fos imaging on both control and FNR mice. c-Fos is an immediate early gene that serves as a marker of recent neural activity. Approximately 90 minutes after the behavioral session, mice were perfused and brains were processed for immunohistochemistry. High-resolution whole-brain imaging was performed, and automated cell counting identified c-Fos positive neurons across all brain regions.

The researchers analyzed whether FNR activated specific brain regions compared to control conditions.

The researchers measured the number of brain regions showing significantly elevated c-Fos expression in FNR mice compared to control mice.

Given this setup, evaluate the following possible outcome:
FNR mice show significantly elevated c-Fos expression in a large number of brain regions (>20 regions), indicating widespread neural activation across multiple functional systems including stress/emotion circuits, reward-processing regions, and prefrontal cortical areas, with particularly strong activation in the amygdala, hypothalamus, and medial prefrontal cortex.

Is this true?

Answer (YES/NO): NO